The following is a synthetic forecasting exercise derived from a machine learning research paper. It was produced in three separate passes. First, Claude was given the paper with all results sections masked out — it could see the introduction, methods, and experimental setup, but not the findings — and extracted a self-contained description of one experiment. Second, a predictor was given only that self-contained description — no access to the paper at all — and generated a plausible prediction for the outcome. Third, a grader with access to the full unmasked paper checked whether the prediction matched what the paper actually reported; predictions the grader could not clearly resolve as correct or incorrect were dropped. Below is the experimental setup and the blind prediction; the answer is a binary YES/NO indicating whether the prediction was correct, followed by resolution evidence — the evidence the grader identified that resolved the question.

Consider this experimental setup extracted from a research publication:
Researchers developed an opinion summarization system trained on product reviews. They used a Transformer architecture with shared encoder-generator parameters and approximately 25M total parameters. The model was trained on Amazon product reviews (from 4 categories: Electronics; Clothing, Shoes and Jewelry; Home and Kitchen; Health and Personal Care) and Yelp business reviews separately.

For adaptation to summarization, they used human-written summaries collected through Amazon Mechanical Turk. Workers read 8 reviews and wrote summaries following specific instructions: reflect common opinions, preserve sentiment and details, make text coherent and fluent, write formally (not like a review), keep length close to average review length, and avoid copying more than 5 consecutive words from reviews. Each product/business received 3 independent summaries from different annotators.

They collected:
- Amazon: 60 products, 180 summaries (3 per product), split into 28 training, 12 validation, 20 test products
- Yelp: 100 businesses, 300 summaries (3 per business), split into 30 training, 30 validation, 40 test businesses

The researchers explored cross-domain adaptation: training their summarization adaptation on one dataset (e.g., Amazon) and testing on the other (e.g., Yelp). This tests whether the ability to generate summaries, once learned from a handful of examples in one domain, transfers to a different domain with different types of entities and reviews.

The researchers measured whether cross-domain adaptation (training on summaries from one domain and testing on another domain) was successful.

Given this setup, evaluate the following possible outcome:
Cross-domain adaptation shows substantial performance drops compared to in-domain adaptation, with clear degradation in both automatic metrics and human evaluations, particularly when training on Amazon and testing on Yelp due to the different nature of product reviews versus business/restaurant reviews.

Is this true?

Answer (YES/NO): NO